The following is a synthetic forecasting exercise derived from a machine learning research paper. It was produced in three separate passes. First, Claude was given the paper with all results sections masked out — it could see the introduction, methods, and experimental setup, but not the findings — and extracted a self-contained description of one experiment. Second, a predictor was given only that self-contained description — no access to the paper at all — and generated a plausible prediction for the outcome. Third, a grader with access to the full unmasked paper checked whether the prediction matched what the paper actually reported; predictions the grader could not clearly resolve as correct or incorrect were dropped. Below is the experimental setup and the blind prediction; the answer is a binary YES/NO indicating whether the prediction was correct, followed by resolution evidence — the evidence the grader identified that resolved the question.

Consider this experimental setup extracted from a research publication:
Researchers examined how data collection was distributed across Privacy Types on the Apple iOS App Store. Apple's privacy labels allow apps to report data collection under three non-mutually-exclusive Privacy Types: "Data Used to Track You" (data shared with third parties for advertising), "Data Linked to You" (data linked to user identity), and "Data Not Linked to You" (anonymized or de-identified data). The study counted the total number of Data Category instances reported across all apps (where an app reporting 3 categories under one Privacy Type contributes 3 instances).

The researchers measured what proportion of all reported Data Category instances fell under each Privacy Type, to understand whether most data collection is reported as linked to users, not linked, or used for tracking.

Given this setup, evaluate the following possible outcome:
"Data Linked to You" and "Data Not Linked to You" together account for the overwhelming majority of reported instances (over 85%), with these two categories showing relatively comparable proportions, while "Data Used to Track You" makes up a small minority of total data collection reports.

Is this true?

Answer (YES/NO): NO